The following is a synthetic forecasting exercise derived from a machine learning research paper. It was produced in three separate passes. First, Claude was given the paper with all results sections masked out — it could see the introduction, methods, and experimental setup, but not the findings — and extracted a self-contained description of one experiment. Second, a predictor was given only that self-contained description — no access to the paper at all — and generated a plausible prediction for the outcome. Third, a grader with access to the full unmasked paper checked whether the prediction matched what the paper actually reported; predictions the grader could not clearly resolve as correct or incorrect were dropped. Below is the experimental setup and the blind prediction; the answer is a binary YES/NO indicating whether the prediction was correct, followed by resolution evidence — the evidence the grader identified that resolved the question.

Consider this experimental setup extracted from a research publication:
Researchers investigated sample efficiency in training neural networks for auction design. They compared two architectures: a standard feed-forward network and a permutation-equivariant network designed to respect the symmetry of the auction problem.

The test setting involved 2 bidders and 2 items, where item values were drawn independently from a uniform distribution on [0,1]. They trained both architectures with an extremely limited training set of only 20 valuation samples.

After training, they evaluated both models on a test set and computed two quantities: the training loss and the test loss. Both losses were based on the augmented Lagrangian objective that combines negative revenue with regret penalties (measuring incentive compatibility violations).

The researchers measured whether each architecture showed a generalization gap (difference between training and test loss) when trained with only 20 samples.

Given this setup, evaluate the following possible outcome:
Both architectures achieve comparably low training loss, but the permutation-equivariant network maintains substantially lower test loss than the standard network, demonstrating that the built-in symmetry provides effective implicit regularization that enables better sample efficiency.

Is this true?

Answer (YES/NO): YES